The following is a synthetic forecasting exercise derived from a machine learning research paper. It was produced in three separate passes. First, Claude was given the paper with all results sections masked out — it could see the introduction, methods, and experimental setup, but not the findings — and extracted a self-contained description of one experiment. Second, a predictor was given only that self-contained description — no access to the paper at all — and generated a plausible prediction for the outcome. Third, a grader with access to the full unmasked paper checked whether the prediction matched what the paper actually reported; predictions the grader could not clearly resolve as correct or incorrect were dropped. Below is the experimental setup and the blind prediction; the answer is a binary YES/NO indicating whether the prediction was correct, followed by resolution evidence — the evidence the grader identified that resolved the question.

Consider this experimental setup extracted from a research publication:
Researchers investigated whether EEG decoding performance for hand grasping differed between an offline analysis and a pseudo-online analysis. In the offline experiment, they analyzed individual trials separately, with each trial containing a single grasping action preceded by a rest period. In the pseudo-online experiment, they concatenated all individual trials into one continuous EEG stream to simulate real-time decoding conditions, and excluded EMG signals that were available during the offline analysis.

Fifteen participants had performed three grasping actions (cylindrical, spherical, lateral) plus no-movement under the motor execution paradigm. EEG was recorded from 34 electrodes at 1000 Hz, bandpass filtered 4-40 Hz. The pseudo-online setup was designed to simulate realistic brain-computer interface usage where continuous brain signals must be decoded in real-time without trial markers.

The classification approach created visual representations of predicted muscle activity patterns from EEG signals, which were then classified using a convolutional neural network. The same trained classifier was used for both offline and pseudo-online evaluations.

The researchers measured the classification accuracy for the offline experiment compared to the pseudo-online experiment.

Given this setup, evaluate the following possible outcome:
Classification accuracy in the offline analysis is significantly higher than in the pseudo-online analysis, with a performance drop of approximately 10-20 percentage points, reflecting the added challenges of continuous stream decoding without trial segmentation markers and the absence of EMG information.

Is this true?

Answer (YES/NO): NO